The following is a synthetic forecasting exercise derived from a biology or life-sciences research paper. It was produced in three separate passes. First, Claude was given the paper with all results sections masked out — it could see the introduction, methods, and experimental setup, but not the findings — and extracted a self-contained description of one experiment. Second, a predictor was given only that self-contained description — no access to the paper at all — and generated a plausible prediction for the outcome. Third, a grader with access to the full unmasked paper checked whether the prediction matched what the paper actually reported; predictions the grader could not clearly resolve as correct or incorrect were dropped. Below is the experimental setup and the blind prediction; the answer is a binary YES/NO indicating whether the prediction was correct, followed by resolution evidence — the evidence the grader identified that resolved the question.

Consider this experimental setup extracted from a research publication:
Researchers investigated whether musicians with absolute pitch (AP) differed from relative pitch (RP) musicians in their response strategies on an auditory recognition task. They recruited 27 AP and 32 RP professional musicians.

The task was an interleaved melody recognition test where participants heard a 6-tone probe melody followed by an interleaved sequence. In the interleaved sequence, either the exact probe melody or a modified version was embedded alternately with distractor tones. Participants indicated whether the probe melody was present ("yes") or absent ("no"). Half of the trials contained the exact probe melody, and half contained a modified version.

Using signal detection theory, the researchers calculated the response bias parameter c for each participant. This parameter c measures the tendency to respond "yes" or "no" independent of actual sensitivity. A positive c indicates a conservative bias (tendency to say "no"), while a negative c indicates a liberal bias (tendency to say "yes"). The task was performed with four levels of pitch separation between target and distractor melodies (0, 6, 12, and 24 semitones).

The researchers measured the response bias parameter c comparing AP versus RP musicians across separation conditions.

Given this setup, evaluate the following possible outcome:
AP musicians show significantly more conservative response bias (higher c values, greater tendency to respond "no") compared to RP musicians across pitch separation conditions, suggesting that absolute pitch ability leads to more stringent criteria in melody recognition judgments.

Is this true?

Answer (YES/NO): NO